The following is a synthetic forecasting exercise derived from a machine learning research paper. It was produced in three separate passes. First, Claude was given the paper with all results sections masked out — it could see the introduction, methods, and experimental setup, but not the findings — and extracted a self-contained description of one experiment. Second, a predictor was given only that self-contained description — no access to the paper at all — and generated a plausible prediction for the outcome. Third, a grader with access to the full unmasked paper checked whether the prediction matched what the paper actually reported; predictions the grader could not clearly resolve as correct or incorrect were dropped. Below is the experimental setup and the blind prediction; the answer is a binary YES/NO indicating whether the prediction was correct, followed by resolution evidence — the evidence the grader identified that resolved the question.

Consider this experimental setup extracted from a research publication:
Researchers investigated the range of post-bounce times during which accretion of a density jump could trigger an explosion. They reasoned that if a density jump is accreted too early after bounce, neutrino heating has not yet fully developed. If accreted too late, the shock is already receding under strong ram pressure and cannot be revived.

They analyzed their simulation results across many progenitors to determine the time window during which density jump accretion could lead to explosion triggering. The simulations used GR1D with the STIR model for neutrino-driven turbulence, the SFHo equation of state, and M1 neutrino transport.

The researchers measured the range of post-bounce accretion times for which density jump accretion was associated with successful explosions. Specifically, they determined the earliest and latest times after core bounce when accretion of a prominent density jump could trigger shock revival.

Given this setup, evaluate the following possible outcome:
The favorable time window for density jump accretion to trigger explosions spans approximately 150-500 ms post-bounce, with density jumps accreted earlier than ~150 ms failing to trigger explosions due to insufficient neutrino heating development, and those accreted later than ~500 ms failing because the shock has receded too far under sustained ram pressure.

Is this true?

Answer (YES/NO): NO